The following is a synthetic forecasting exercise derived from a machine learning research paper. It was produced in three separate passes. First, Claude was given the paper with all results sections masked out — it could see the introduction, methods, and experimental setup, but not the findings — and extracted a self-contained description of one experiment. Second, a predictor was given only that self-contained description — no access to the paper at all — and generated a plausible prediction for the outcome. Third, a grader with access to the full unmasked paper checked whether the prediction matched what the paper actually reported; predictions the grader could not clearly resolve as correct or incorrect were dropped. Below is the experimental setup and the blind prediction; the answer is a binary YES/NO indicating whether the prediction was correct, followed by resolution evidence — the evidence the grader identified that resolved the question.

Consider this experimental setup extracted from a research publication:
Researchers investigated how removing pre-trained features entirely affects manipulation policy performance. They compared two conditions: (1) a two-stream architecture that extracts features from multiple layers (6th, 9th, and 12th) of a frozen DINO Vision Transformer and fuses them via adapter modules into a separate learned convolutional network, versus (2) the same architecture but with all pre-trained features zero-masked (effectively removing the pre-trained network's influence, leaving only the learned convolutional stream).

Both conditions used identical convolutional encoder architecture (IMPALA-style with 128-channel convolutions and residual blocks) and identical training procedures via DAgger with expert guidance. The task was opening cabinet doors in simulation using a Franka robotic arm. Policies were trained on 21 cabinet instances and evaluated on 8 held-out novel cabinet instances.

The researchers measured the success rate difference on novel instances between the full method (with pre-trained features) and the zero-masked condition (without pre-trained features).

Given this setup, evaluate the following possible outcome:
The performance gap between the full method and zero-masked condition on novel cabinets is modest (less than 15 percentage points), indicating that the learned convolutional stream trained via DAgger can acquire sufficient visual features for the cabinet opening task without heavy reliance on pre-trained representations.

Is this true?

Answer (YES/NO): YES